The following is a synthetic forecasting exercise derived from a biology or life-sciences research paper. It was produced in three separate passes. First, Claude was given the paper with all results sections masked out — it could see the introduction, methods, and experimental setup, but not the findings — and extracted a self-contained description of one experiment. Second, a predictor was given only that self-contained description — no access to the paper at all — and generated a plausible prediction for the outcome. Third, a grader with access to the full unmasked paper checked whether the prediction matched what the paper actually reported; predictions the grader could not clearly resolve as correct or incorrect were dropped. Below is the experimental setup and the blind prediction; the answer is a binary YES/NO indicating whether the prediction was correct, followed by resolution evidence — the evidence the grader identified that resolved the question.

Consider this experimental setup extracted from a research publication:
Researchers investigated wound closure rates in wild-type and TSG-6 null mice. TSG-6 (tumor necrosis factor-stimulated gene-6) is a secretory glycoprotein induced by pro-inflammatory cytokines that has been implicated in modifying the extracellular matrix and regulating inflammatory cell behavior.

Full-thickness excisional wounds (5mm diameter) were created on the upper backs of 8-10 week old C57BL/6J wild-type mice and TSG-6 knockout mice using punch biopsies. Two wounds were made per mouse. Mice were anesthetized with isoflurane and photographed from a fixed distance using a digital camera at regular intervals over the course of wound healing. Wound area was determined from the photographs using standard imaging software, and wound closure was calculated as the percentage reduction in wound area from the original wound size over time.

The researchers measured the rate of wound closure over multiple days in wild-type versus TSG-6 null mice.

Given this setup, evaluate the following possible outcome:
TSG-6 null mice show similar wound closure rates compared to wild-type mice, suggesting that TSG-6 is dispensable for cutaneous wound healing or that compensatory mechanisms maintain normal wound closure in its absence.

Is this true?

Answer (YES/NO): NO